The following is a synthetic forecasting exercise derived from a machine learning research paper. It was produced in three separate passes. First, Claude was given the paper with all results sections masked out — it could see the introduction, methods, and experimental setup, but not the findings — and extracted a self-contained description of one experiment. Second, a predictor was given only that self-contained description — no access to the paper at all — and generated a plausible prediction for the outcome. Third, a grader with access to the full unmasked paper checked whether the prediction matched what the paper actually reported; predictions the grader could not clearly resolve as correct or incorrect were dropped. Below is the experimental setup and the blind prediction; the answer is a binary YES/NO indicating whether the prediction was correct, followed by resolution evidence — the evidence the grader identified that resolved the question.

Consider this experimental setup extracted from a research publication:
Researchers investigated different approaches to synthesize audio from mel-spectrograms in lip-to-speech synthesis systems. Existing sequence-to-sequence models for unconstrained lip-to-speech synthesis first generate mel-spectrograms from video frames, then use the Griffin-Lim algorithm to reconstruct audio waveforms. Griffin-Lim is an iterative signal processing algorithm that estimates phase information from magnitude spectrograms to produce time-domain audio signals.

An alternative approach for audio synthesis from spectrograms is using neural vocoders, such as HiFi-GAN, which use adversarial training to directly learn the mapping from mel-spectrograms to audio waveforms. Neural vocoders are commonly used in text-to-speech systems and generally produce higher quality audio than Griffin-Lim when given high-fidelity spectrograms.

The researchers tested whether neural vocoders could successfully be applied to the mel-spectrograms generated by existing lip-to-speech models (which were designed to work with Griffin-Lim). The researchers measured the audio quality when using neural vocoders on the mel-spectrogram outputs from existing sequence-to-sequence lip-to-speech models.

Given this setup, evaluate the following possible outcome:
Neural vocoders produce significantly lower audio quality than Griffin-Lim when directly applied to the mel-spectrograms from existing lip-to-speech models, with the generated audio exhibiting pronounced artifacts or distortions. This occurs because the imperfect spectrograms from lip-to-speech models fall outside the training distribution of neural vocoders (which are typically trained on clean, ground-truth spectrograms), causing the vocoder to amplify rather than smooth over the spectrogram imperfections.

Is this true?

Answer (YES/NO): YES